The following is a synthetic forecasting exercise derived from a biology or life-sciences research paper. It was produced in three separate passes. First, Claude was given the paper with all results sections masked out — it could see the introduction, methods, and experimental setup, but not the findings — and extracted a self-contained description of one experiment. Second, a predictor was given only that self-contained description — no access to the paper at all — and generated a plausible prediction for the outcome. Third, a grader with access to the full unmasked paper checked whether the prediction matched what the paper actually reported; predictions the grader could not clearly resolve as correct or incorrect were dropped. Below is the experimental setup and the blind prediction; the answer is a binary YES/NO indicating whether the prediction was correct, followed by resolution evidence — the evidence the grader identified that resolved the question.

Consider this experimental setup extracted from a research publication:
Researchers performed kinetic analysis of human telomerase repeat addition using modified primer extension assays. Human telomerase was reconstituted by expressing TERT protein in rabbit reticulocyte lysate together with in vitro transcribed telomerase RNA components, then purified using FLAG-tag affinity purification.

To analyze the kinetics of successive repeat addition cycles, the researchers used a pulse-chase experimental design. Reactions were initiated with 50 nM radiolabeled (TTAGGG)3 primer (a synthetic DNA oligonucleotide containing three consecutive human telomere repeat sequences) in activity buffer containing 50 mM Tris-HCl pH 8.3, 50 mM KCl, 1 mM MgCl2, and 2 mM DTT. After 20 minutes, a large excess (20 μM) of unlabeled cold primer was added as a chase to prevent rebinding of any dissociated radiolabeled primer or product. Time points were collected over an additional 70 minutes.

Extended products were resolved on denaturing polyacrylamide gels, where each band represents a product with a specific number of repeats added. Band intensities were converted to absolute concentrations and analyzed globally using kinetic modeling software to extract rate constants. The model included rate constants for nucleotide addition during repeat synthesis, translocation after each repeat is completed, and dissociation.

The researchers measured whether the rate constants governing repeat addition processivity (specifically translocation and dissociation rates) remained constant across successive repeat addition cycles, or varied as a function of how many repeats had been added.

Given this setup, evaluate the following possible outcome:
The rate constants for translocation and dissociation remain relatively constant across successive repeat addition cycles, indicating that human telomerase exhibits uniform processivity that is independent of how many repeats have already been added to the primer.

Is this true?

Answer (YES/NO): NO